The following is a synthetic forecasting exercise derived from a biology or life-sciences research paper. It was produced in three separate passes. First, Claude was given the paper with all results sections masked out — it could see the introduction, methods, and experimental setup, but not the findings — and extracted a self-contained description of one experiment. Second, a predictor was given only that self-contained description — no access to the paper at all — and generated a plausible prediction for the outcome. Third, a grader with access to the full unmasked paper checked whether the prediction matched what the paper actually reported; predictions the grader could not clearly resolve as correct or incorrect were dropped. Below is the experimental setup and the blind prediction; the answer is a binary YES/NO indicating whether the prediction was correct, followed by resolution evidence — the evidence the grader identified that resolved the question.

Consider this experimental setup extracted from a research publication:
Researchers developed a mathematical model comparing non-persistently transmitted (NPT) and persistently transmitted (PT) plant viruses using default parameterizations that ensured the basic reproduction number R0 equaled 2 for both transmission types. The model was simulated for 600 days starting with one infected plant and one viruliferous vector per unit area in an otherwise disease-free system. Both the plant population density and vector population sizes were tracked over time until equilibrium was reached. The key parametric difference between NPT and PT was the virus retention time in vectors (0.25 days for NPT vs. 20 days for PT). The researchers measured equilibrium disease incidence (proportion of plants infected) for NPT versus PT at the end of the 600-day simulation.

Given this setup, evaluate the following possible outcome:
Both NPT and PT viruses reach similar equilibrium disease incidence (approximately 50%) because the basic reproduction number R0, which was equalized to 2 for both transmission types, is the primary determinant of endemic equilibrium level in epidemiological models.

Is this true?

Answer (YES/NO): NO